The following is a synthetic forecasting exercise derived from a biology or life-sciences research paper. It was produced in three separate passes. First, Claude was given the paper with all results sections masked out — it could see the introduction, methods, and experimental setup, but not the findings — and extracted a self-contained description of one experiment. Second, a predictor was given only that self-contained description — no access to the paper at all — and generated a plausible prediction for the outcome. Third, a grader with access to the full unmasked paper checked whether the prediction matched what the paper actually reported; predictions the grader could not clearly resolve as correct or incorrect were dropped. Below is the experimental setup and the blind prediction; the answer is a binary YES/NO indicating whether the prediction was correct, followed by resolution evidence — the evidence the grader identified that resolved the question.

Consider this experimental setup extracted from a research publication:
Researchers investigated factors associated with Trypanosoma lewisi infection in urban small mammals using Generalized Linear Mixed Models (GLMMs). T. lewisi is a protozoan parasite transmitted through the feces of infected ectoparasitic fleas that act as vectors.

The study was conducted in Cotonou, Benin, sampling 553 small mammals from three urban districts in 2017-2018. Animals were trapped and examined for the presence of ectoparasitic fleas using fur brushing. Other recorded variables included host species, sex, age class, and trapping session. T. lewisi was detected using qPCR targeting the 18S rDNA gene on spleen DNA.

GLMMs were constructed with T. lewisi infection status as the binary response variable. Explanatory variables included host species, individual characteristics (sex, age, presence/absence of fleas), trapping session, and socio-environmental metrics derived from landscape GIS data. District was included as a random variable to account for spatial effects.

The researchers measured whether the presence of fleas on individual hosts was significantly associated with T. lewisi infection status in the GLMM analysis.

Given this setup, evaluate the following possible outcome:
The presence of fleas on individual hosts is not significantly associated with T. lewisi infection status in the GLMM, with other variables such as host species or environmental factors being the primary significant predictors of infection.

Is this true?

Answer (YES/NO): NO